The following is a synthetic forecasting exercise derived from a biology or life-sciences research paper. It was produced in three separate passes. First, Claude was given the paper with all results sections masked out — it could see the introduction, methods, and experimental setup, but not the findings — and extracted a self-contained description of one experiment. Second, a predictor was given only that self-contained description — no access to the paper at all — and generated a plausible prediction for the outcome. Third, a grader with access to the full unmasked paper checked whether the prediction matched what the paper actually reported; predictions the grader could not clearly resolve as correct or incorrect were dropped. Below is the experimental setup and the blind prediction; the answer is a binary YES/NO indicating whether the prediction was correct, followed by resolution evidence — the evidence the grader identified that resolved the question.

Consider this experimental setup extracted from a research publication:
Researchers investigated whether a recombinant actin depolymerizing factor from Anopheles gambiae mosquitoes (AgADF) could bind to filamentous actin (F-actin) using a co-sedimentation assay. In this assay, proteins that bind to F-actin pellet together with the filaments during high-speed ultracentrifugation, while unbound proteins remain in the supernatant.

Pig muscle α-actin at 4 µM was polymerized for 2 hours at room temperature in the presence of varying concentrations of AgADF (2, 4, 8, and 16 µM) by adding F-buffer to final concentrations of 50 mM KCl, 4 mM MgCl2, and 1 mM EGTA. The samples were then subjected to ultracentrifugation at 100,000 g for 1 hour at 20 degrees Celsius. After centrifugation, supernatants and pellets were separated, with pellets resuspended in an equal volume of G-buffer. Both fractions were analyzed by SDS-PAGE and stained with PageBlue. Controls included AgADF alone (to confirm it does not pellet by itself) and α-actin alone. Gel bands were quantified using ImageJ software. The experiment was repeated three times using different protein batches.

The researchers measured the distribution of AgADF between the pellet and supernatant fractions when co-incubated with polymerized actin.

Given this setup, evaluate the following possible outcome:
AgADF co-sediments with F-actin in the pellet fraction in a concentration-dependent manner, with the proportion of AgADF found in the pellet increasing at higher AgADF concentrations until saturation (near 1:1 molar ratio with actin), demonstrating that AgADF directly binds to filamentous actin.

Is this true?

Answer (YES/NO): NO